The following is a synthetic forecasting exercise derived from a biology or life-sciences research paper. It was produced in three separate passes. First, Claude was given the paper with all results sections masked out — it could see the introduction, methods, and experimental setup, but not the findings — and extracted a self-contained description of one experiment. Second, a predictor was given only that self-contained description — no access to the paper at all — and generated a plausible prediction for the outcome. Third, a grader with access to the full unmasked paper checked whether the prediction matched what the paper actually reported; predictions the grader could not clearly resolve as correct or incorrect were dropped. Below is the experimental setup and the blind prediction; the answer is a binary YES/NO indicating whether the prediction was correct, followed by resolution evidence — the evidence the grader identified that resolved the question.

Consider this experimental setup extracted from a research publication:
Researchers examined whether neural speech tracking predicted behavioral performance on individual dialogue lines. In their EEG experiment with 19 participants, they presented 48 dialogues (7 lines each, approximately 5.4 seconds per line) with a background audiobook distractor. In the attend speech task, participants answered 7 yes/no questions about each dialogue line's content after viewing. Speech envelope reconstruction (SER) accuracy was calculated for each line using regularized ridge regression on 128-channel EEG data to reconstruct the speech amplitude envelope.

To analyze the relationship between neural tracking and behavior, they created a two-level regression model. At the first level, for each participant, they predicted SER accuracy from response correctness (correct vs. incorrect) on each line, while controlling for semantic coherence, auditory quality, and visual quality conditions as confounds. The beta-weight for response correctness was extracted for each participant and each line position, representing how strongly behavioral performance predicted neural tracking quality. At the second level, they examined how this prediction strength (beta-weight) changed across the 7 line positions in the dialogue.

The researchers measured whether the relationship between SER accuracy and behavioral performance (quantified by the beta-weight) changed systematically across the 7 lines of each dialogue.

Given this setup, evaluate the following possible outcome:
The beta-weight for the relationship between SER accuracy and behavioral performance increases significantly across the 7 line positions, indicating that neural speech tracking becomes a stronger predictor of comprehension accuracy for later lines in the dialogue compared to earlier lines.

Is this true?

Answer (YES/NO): NO